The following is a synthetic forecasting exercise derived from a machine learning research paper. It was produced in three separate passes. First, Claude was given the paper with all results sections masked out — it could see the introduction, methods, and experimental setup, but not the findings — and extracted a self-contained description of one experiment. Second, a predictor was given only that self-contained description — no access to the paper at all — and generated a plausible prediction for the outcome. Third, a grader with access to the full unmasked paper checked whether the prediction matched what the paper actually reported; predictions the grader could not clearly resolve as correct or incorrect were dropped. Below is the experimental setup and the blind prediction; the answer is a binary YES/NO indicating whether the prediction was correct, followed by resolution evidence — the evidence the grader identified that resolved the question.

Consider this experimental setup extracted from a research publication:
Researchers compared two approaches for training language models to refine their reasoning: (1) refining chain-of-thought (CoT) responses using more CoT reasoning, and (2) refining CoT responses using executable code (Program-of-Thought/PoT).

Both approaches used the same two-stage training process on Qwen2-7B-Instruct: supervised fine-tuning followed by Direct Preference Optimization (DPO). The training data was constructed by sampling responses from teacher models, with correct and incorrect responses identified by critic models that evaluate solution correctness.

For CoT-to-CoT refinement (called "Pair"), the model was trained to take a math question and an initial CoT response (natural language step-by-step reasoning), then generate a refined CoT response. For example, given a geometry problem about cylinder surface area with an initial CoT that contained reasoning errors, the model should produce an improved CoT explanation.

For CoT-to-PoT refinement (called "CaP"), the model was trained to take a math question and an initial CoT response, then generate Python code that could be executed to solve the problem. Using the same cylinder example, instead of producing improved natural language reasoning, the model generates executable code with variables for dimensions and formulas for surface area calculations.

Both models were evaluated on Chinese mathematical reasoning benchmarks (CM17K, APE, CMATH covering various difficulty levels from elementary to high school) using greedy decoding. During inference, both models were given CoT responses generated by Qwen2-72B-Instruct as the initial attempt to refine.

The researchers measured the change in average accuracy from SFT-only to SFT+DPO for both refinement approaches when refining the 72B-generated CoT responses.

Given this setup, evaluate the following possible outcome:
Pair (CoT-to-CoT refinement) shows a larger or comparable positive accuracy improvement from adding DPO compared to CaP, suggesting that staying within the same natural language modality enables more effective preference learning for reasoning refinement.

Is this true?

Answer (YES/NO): NO